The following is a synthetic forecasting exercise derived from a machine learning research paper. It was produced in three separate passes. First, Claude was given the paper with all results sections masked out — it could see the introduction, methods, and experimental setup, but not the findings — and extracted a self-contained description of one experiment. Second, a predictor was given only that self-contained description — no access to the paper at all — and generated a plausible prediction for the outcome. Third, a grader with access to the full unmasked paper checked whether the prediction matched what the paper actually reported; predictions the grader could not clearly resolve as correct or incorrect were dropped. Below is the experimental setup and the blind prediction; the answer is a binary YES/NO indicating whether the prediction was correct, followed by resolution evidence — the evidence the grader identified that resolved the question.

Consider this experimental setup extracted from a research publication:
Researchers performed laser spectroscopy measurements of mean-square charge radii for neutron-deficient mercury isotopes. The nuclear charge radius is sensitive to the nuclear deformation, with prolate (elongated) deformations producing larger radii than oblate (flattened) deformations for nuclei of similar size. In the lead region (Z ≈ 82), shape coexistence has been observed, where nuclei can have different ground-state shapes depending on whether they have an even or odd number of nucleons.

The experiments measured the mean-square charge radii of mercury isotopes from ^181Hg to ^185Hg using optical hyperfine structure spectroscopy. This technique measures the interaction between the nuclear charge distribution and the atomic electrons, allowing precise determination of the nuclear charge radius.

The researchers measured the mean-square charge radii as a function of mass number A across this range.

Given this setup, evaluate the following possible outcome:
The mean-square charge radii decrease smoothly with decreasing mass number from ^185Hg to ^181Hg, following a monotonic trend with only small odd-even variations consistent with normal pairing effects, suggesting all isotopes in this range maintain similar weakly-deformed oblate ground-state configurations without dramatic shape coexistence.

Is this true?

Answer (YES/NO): NO